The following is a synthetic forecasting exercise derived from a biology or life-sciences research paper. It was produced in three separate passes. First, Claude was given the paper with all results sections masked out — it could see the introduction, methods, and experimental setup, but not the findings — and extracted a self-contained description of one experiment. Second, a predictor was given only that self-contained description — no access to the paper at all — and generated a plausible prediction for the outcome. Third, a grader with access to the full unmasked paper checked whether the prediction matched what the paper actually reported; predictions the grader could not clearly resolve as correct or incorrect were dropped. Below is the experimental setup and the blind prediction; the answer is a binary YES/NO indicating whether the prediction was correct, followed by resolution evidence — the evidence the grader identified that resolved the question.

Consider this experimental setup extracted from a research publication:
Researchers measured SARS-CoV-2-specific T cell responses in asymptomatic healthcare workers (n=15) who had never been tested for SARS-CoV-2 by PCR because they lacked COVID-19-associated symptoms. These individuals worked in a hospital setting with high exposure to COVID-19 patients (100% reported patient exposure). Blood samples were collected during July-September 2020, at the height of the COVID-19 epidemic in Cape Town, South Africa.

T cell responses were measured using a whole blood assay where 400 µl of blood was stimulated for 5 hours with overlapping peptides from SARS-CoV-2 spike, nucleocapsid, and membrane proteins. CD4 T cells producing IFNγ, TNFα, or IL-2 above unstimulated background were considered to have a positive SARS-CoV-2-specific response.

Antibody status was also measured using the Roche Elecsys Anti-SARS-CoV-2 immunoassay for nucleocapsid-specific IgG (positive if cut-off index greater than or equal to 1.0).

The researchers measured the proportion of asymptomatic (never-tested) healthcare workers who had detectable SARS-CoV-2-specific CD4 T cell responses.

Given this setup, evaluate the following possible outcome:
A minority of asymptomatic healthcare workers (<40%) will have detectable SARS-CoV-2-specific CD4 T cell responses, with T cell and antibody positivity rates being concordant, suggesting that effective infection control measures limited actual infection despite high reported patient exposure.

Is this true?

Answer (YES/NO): NO